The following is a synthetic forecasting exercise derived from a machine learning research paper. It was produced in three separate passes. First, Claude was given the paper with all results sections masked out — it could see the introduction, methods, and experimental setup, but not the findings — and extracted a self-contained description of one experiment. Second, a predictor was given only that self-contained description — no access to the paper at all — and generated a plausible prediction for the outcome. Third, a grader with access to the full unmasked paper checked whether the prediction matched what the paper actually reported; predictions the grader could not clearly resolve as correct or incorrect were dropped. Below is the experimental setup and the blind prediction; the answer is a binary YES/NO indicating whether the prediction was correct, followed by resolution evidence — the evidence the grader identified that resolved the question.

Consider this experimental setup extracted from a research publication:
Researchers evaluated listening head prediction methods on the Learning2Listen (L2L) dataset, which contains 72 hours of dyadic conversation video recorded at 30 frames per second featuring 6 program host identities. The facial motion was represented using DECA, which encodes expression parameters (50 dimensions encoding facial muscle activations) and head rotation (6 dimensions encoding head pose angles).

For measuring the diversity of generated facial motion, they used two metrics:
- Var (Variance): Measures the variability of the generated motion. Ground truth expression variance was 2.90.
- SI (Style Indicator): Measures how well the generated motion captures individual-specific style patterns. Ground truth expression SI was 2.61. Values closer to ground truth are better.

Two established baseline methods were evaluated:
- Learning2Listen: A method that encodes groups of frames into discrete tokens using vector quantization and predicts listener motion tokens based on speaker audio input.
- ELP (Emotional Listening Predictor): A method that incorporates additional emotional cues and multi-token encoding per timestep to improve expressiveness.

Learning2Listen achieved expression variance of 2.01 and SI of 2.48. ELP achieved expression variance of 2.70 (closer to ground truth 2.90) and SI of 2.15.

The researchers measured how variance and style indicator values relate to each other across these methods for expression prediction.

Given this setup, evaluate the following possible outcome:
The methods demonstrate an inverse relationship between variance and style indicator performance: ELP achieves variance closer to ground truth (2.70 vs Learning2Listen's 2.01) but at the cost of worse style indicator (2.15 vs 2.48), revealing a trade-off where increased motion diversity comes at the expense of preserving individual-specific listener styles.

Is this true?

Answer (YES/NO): YES